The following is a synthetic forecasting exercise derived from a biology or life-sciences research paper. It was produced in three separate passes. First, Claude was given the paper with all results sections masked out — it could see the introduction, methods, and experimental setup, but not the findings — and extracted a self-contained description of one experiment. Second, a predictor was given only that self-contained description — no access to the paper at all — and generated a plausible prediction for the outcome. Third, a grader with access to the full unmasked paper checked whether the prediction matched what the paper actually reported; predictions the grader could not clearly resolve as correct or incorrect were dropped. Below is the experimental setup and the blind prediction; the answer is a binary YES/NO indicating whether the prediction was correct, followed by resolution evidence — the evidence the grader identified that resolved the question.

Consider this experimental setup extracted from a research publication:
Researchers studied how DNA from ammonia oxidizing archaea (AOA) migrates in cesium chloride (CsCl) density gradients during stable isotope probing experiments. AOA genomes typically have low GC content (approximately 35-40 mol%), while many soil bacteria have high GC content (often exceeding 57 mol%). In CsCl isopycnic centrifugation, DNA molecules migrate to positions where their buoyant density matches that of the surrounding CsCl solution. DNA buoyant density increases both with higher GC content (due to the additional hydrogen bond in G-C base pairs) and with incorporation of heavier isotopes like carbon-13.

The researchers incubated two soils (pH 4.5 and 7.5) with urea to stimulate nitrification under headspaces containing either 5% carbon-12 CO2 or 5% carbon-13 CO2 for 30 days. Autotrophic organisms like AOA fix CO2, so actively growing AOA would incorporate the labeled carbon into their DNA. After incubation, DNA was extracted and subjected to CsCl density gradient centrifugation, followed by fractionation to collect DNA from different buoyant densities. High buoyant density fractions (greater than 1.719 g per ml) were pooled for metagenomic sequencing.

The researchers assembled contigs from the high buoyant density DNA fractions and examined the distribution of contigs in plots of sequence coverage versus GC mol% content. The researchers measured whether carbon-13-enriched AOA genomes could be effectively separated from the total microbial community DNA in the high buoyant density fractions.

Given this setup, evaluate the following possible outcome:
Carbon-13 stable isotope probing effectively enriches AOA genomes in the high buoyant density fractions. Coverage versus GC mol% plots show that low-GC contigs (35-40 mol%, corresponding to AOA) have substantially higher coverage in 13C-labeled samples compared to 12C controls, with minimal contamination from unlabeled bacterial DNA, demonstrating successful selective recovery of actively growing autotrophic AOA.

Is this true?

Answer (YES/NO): NO